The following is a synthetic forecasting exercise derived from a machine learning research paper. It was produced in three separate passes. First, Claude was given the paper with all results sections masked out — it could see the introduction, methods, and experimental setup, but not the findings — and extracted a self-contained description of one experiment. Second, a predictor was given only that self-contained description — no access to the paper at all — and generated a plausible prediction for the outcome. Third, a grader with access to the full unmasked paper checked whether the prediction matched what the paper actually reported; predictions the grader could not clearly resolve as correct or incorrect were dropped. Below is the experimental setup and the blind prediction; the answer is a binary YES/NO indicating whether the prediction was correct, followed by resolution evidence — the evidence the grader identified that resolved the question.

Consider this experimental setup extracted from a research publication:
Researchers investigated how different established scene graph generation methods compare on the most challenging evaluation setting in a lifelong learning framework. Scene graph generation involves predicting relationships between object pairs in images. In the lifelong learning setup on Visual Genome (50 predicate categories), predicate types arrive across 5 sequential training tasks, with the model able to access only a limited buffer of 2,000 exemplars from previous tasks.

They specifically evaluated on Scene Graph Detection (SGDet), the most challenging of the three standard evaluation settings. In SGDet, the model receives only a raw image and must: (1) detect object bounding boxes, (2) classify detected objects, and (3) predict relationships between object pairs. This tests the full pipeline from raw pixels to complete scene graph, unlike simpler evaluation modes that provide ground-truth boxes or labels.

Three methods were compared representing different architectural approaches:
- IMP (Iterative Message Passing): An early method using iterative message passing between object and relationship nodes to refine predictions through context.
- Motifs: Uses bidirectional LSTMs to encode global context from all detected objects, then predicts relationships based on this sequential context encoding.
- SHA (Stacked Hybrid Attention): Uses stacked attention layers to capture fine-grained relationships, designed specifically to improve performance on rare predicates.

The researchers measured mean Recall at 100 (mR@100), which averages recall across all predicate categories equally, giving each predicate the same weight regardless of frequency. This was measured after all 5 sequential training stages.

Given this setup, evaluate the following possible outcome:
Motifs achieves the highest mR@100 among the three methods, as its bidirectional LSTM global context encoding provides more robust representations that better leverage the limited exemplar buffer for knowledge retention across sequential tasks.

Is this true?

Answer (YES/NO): NO